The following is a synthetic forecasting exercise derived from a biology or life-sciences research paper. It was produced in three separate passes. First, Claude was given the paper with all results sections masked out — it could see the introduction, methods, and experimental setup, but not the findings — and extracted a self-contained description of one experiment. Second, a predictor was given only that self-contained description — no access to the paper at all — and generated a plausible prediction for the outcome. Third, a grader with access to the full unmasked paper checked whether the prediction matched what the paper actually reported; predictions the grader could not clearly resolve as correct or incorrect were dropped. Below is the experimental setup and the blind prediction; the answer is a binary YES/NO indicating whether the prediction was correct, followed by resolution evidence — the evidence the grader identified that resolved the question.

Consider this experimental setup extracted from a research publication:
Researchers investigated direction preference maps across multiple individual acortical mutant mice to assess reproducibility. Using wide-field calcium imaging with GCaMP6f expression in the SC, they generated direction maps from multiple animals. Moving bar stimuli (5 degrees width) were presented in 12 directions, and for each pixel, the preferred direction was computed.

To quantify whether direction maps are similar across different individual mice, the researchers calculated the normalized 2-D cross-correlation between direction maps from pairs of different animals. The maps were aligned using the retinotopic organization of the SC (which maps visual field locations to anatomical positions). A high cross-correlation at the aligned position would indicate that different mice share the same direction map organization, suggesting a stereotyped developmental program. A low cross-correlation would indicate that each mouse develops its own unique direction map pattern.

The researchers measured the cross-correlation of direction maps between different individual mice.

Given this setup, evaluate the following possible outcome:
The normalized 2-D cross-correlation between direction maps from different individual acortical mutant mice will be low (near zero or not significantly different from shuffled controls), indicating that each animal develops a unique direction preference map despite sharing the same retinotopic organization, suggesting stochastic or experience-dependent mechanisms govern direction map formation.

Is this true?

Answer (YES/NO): NO